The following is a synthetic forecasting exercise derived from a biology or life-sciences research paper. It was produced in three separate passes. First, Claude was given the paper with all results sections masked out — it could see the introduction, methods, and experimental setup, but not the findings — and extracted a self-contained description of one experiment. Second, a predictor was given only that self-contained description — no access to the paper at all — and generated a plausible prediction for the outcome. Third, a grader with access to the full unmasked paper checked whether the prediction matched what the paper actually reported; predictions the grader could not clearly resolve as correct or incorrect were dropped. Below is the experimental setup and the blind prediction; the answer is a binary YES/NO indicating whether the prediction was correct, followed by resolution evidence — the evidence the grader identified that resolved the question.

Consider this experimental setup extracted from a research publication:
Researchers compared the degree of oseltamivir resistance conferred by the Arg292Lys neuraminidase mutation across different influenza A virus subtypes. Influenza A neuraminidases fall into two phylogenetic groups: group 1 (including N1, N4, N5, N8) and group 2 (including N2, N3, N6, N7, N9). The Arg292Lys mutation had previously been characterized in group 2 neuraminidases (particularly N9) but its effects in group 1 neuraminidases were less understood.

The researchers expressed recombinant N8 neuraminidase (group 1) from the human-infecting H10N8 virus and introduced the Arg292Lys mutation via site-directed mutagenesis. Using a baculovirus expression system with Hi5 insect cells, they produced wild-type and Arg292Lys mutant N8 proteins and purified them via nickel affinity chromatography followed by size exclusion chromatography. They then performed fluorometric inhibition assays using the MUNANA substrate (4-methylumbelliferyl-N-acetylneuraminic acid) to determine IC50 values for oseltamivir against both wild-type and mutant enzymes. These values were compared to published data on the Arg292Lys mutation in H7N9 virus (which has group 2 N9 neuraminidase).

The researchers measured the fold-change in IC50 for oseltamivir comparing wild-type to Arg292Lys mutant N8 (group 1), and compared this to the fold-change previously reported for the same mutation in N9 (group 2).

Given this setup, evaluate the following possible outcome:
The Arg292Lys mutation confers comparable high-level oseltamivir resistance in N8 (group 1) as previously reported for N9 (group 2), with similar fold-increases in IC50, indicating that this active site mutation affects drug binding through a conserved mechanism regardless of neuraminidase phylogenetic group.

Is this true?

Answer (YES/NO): NO